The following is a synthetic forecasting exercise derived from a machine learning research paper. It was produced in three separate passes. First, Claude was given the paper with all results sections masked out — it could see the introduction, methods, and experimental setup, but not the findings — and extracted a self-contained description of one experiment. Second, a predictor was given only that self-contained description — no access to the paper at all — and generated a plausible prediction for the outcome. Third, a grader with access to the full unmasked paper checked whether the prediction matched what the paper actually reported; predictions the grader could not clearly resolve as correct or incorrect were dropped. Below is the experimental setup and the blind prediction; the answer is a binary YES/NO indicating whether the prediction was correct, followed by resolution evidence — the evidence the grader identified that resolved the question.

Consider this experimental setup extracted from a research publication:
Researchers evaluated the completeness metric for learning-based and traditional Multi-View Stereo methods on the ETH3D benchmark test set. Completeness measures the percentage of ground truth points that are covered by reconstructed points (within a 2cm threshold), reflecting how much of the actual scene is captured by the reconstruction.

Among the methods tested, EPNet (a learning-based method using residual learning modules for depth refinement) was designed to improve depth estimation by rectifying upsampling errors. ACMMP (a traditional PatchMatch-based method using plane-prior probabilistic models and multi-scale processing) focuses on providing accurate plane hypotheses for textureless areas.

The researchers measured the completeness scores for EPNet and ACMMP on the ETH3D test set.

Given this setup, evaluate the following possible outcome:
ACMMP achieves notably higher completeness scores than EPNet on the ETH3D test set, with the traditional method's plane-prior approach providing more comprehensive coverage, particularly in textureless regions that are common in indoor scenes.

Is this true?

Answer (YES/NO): NO